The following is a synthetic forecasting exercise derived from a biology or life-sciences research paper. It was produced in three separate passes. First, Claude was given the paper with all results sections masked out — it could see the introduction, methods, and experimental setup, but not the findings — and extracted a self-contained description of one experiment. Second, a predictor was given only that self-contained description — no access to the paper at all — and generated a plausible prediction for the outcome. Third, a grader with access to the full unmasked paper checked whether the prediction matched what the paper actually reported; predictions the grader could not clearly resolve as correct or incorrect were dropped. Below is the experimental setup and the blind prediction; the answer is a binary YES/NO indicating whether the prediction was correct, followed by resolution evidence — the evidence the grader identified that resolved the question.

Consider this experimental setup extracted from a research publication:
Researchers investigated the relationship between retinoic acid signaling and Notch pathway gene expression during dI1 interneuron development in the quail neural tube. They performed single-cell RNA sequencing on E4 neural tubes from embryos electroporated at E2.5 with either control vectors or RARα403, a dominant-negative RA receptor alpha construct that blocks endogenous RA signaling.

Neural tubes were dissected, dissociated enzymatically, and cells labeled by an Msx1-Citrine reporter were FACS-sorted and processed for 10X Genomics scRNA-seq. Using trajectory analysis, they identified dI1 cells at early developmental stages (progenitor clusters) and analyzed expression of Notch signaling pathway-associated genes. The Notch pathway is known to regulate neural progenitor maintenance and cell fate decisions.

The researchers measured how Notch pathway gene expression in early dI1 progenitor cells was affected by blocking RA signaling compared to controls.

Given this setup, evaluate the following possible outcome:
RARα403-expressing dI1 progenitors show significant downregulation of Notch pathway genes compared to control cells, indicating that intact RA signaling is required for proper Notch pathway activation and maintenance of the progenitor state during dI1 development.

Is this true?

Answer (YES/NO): NO